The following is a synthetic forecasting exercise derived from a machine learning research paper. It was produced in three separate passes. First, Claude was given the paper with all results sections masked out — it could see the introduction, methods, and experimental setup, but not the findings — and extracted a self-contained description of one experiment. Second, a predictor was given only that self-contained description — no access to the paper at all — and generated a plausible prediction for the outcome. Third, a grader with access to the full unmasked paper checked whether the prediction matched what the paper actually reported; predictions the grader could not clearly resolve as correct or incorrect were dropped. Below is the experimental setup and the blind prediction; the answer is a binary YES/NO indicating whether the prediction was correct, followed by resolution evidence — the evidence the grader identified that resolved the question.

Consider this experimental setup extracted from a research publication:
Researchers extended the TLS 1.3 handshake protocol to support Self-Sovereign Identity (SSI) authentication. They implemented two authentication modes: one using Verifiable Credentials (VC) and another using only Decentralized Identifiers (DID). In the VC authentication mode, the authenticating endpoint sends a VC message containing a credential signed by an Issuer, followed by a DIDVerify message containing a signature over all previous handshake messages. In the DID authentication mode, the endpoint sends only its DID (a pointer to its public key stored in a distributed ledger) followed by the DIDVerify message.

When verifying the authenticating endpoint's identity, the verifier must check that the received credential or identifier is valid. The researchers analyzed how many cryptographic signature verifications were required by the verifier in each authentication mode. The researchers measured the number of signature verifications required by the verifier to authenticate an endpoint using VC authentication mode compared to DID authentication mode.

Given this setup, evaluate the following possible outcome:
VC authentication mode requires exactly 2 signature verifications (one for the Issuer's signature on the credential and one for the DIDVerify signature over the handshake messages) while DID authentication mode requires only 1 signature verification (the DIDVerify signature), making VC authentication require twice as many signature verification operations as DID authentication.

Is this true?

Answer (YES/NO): YES